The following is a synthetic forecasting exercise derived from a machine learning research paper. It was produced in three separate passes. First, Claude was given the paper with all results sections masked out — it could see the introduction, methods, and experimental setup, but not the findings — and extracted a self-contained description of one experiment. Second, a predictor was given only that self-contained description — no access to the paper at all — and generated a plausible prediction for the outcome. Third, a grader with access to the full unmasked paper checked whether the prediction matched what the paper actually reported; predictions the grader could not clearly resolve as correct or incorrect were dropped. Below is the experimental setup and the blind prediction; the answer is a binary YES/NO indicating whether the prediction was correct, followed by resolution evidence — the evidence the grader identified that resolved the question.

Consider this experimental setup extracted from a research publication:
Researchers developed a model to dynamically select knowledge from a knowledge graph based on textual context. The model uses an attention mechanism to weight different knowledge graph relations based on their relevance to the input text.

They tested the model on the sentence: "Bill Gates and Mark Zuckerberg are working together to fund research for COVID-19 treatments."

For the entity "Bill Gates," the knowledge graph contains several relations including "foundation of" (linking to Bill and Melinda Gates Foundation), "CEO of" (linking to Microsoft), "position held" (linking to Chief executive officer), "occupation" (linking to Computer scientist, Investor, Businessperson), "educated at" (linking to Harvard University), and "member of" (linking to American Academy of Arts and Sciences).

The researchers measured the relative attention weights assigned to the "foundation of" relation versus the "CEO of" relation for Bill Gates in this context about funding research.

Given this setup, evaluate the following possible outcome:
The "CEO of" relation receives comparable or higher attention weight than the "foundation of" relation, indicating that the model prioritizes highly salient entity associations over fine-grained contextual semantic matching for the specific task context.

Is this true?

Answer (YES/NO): NO